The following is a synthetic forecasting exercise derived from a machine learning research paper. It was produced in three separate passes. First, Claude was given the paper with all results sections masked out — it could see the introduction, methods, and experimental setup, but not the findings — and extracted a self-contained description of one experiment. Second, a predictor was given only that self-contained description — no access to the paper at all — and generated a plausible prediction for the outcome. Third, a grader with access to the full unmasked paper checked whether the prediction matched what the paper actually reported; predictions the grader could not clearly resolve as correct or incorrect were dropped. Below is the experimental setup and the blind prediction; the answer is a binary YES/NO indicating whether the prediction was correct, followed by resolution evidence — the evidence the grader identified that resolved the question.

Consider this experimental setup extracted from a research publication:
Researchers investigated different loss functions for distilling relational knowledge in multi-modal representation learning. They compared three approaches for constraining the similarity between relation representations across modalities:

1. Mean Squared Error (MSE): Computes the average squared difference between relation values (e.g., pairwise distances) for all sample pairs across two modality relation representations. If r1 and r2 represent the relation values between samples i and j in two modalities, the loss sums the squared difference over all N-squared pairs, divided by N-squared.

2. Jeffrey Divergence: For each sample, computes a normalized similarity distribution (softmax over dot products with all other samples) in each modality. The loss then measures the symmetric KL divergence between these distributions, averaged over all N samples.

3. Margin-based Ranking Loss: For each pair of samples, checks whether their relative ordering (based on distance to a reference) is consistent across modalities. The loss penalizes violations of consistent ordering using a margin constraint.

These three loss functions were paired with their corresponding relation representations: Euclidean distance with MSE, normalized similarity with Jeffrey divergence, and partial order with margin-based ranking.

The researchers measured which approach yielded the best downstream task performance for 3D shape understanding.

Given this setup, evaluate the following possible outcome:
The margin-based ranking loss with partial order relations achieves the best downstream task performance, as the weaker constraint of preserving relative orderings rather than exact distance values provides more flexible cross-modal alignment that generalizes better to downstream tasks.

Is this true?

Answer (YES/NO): NO